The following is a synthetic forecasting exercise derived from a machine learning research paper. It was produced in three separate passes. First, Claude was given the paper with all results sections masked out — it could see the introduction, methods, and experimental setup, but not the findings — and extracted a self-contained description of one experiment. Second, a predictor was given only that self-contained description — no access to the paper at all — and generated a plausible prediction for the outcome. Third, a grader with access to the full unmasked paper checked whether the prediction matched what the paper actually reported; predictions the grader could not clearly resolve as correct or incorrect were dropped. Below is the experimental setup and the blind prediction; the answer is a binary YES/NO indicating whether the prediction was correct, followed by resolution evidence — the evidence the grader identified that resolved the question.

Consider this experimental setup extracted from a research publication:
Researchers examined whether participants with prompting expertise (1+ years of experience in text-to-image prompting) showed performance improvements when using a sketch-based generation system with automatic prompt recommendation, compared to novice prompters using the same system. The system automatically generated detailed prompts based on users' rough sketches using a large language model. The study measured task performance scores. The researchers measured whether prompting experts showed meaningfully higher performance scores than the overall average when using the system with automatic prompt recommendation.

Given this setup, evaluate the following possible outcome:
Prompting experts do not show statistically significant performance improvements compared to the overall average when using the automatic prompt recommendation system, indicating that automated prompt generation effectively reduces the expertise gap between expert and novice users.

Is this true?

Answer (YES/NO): YES